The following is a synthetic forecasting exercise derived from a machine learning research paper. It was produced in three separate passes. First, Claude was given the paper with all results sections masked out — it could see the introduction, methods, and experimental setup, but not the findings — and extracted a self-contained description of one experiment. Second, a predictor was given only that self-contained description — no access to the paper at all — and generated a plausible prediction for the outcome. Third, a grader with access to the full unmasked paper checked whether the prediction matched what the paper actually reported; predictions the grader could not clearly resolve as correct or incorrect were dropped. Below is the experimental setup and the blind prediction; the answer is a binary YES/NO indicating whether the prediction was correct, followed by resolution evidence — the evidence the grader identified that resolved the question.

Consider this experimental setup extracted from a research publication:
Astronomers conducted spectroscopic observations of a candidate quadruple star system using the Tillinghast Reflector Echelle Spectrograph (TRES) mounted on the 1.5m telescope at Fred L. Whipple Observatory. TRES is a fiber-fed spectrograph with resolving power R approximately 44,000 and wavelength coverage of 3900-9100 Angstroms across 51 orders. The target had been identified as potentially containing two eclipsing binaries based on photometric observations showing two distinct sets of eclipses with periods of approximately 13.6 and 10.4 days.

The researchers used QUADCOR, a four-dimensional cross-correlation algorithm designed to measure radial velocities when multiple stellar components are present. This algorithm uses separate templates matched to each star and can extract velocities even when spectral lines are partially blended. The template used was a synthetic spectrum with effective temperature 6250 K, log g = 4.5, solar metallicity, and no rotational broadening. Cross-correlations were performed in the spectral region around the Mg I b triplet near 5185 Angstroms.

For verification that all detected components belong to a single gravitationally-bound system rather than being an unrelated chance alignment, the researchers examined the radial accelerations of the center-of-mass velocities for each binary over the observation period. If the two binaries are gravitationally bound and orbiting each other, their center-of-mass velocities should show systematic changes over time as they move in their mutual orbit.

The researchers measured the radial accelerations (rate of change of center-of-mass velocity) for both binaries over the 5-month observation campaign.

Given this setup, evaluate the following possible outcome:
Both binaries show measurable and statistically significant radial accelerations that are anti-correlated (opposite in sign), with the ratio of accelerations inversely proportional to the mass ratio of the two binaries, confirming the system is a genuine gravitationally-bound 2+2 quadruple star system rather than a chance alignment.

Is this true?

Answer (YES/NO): YES